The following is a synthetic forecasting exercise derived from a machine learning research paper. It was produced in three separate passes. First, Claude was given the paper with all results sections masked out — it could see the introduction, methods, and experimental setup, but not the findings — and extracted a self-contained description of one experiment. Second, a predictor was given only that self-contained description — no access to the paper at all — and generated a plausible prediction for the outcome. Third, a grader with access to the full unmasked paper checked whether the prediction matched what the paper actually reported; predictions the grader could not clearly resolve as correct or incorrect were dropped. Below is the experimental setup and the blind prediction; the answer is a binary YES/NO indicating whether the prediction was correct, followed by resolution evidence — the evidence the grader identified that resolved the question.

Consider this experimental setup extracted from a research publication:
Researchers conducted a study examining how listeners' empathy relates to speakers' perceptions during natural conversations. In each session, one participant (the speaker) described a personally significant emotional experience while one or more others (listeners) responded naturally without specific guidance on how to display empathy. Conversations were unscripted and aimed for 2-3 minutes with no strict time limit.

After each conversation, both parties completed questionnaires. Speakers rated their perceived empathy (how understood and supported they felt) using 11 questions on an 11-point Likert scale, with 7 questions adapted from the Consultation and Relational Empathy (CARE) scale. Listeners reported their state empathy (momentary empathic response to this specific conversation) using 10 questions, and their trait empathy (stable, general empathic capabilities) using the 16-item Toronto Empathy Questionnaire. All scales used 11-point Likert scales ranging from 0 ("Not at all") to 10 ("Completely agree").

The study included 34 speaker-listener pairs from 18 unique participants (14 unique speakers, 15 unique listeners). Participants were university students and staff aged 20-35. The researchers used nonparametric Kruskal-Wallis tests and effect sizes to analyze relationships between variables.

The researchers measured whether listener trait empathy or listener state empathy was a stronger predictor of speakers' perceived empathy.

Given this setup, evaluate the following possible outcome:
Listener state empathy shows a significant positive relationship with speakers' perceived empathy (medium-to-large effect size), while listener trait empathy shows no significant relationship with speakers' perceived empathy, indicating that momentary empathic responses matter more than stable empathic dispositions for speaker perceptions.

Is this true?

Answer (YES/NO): NO